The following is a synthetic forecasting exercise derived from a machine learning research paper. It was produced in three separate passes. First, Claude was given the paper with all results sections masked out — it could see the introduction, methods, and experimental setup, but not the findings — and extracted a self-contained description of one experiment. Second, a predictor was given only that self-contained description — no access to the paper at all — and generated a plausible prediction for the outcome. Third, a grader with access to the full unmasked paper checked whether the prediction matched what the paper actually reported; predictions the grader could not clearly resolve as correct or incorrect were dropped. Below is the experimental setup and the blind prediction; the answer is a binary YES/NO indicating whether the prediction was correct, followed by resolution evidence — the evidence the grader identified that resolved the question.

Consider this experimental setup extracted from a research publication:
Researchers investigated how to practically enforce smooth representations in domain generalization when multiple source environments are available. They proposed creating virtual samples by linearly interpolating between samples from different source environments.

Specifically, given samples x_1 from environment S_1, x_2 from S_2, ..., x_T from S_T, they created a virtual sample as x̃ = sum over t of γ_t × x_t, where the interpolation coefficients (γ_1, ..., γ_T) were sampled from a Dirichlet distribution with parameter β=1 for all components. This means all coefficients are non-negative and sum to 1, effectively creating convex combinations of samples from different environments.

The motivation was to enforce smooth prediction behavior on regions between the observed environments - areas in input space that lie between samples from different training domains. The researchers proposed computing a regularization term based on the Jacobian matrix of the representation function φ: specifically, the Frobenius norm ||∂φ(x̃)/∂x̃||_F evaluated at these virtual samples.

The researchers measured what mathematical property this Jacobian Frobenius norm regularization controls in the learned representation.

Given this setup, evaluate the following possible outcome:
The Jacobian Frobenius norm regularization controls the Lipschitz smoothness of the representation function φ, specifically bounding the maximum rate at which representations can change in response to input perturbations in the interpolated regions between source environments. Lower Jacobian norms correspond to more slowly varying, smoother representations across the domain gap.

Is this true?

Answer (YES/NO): YES